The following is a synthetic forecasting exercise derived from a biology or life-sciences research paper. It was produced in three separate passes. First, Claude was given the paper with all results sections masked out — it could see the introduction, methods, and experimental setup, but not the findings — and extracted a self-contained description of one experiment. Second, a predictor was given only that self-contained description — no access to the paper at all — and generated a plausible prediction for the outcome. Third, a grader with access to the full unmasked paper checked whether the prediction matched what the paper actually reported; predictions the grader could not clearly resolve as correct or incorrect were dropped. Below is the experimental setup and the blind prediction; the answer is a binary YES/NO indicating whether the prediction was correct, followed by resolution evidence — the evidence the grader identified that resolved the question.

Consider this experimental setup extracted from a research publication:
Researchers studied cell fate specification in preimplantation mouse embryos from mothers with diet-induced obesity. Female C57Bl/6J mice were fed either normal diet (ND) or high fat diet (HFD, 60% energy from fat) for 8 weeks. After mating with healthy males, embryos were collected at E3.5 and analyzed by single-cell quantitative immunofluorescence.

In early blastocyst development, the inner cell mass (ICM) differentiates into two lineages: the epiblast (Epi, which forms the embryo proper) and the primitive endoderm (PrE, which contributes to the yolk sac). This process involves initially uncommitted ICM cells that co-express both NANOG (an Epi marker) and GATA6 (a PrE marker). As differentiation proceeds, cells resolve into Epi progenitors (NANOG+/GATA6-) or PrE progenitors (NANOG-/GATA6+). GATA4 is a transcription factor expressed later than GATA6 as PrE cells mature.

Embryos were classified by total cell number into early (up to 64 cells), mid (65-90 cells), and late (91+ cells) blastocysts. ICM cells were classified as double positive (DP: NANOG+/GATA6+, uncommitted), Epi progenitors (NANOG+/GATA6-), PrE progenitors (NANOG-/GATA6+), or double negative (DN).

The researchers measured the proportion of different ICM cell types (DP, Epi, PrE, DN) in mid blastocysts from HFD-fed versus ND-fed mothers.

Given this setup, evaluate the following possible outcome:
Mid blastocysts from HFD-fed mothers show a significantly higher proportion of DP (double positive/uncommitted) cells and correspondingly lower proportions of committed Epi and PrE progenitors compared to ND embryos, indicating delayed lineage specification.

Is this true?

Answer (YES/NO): NO